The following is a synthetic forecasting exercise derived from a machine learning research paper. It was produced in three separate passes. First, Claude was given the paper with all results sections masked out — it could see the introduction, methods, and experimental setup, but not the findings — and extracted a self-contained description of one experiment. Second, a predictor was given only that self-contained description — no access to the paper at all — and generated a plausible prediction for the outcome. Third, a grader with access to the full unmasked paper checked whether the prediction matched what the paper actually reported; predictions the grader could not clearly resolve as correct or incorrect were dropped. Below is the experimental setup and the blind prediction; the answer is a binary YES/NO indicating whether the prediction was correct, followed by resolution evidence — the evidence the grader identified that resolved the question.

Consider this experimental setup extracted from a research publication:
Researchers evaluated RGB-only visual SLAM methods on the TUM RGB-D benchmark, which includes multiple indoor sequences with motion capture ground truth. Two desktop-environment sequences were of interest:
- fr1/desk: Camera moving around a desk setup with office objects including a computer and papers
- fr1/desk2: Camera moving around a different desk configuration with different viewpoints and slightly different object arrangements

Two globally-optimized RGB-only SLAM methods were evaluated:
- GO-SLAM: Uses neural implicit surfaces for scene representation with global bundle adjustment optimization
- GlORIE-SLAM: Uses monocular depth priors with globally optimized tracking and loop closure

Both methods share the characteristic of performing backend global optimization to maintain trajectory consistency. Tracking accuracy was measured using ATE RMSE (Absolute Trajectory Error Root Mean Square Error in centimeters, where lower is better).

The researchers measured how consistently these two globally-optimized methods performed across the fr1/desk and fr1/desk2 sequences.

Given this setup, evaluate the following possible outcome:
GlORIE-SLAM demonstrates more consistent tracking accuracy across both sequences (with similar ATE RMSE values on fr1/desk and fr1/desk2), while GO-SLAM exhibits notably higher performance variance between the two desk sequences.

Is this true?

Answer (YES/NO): NO